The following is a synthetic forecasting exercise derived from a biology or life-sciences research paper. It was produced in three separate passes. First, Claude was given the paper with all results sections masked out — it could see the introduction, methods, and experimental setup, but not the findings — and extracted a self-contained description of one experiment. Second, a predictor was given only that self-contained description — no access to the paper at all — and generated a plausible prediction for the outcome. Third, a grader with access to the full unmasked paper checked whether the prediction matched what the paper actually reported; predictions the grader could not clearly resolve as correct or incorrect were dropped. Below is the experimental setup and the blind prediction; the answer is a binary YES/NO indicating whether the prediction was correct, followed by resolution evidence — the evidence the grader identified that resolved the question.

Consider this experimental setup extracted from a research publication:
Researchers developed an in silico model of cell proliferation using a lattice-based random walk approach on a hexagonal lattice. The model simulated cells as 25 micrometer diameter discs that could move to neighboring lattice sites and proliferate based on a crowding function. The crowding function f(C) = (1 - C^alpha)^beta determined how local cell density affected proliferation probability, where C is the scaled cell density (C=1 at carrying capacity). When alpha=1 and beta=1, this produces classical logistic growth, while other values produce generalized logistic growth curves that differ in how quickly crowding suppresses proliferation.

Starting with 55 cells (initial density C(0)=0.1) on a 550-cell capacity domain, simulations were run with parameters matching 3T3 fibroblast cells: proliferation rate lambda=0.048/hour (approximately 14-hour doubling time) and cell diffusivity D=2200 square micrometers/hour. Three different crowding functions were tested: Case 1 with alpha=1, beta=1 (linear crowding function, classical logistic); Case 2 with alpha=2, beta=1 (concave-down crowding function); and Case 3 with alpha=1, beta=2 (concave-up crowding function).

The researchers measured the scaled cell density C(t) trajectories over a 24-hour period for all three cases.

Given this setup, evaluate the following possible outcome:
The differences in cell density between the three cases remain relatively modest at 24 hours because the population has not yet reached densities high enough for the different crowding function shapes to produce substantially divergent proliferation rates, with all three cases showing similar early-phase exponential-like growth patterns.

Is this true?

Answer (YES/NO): YES